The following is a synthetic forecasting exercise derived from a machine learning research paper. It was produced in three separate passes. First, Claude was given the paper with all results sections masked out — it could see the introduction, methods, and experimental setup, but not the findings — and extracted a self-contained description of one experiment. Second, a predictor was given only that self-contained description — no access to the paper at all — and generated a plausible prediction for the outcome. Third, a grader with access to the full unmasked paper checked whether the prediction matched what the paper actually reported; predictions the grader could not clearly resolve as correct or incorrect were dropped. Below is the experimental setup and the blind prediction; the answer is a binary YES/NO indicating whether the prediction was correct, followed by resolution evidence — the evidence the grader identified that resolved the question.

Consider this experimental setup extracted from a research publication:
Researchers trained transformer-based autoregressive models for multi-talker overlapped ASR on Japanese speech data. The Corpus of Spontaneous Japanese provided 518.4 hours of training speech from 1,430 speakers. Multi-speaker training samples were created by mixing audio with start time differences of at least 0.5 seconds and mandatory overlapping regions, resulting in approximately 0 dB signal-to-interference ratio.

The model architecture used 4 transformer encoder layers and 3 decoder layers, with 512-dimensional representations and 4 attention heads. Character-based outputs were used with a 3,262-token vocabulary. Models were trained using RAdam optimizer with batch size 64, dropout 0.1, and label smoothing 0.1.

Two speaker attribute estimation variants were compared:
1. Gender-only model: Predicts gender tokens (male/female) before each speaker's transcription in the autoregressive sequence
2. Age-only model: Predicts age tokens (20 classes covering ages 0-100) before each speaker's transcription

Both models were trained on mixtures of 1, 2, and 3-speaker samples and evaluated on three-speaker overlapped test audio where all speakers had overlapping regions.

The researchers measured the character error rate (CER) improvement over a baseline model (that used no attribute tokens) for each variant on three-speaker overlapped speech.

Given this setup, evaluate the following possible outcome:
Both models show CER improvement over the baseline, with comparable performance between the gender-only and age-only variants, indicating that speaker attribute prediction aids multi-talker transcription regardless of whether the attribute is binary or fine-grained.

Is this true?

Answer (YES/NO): NO